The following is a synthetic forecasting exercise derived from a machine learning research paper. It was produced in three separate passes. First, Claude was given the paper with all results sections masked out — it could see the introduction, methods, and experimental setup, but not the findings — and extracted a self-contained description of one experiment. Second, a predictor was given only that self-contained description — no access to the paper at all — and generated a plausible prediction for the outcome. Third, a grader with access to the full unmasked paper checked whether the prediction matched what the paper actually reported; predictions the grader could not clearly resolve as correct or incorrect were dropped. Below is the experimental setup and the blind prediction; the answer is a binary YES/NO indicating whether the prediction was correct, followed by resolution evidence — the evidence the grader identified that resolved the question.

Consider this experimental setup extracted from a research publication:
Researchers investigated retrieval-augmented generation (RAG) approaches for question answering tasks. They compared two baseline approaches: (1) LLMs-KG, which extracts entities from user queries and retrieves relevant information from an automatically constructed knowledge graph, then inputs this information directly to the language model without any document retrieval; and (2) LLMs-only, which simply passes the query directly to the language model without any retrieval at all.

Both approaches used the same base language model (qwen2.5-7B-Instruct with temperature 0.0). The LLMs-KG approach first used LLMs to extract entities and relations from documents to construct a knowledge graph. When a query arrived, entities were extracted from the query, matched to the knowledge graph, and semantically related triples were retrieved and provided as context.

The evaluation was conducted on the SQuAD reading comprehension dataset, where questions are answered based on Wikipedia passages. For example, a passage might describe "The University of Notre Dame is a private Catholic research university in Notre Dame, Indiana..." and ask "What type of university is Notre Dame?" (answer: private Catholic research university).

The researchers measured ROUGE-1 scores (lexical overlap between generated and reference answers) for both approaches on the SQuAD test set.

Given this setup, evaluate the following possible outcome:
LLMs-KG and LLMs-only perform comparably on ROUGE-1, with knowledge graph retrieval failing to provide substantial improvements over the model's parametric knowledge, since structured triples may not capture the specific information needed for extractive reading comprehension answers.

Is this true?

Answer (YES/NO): YES